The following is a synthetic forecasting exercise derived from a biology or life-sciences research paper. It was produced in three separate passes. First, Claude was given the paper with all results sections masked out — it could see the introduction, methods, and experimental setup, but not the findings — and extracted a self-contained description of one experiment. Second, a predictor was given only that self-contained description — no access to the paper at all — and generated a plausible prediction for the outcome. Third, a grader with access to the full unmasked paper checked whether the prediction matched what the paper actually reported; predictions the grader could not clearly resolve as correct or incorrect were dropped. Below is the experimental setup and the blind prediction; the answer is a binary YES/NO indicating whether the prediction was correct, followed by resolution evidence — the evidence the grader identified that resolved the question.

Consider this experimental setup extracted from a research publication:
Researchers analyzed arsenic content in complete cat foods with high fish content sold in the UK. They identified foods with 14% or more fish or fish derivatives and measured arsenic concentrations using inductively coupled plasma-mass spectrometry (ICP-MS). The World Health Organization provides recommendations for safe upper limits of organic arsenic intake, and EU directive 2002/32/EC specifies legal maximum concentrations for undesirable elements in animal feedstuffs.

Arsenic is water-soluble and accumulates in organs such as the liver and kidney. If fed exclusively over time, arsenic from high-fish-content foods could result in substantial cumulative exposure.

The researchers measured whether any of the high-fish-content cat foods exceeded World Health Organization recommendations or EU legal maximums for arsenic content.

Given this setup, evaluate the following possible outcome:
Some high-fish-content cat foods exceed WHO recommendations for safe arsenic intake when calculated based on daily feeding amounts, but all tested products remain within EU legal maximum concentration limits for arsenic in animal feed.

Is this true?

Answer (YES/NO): NO